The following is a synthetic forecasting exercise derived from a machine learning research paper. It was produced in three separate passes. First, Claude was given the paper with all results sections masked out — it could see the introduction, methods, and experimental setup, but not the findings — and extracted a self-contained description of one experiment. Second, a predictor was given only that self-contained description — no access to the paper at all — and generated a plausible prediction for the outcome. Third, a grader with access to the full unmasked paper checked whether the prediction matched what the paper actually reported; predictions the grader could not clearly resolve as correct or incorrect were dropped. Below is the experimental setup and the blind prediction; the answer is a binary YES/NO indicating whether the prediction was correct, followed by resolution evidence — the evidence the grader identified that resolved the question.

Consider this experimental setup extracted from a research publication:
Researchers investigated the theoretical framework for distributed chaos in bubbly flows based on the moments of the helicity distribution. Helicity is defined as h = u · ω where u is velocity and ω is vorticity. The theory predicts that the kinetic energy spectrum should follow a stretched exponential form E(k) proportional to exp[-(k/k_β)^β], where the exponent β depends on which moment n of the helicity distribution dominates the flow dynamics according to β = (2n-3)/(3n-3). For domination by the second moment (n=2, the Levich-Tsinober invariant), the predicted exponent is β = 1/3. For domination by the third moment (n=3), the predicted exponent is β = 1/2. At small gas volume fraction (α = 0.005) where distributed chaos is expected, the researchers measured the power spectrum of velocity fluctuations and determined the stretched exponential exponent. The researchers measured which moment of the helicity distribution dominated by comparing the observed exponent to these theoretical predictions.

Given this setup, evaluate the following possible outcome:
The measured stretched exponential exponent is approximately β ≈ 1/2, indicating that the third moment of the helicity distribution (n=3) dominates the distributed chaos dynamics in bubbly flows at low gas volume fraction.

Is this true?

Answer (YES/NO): YES